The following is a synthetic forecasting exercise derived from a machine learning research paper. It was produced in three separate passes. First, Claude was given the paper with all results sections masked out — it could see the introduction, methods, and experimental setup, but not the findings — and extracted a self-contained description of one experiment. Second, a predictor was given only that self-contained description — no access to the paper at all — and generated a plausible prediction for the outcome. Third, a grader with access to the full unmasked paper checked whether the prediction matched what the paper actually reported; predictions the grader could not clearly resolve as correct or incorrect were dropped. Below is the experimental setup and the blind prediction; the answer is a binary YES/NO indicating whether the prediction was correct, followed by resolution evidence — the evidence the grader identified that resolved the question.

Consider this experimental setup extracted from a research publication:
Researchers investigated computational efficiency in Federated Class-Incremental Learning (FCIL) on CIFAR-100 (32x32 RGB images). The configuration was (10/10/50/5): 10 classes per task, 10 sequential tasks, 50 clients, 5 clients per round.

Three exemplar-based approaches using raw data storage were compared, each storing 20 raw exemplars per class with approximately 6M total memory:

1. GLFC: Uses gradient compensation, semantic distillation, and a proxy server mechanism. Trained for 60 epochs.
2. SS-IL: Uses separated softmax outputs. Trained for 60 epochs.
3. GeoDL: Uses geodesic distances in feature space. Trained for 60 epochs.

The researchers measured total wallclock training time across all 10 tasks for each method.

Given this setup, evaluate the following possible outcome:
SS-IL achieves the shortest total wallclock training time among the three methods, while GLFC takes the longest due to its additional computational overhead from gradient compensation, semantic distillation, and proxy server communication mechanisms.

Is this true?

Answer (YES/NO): YES